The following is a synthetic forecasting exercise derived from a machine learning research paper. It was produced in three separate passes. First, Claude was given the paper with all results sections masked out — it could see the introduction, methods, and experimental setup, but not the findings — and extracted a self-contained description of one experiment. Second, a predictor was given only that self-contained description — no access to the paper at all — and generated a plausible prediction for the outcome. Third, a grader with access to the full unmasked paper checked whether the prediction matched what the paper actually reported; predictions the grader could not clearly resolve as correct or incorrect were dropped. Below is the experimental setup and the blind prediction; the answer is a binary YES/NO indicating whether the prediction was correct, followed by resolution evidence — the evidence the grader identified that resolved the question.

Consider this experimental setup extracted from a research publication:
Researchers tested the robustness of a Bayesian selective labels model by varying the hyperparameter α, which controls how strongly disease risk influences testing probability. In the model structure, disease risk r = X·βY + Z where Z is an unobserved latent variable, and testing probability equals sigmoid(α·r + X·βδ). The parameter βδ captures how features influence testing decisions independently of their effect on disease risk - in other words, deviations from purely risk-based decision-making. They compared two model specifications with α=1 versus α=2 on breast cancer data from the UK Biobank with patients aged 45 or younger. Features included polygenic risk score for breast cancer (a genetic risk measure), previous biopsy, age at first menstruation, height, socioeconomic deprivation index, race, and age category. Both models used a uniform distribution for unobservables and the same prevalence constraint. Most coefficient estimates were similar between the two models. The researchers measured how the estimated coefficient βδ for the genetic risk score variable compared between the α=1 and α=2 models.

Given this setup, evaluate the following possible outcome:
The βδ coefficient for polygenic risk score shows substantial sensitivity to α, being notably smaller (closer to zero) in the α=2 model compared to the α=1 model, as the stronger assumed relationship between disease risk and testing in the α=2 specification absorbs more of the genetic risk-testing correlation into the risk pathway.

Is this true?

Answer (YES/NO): NO